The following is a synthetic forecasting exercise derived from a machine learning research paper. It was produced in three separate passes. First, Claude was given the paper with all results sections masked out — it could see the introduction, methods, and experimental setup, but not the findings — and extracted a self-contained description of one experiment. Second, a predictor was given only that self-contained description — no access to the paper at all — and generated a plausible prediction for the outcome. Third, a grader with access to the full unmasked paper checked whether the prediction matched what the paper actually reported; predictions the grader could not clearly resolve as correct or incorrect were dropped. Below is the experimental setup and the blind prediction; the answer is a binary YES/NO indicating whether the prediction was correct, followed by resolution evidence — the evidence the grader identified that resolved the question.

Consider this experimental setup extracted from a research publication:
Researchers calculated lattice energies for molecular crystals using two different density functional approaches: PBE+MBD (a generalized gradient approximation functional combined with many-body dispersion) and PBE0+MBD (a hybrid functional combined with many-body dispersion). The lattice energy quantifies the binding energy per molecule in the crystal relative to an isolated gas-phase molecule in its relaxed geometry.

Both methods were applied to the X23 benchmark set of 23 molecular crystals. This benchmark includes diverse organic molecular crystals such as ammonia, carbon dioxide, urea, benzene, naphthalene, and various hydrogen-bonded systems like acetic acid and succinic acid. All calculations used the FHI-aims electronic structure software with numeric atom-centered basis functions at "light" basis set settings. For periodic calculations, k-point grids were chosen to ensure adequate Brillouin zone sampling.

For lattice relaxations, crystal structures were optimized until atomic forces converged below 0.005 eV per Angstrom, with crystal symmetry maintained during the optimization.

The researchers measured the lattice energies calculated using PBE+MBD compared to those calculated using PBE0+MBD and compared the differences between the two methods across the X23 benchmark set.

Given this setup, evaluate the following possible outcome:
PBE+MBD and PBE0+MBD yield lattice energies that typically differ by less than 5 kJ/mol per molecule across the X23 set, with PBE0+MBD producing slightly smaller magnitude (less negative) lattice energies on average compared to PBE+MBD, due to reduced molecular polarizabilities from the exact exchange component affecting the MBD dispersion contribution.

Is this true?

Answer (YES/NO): NO